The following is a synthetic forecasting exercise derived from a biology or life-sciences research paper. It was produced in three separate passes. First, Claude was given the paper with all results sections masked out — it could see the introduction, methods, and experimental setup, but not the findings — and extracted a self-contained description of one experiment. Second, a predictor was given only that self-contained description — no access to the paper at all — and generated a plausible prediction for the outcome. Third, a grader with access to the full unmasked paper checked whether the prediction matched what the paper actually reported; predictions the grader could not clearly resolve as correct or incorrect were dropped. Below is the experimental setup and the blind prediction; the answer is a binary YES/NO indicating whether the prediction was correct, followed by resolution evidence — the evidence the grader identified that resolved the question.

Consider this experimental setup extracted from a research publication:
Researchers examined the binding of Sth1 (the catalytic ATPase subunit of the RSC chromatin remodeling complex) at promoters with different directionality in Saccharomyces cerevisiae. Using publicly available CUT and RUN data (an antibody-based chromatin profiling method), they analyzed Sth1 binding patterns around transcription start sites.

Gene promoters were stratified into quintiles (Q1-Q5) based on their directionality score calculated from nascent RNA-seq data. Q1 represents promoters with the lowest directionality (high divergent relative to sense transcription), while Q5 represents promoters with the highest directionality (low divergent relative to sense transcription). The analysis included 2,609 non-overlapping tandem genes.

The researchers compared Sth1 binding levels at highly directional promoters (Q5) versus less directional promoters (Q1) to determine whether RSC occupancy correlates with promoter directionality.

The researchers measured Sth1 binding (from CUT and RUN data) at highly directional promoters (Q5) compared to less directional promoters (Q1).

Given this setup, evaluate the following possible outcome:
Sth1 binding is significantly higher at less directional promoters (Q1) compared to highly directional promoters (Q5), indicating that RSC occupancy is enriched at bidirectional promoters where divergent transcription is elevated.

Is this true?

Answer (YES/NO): NO